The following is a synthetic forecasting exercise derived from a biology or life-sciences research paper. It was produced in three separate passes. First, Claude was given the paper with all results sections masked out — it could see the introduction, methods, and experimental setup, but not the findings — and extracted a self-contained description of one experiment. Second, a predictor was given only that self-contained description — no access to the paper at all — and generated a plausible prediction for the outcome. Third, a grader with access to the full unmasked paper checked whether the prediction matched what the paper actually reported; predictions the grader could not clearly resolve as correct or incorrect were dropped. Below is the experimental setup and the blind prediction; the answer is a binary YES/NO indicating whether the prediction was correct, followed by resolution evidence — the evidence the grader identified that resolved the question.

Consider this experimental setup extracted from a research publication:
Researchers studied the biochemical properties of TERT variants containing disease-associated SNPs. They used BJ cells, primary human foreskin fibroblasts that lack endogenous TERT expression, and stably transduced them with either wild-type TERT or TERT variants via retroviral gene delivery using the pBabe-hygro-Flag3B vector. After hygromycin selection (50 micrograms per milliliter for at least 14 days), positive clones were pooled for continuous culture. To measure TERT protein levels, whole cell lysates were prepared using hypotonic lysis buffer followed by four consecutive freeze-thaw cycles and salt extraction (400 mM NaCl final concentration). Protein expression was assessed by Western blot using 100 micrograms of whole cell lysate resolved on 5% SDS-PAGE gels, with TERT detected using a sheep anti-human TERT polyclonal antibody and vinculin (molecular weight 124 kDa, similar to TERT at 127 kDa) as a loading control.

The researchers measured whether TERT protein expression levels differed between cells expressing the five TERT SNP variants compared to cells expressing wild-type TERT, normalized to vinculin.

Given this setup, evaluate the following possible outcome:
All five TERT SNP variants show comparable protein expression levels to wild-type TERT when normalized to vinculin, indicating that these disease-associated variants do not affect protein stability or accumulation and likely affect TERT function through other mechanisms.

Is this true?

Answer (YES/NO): YES